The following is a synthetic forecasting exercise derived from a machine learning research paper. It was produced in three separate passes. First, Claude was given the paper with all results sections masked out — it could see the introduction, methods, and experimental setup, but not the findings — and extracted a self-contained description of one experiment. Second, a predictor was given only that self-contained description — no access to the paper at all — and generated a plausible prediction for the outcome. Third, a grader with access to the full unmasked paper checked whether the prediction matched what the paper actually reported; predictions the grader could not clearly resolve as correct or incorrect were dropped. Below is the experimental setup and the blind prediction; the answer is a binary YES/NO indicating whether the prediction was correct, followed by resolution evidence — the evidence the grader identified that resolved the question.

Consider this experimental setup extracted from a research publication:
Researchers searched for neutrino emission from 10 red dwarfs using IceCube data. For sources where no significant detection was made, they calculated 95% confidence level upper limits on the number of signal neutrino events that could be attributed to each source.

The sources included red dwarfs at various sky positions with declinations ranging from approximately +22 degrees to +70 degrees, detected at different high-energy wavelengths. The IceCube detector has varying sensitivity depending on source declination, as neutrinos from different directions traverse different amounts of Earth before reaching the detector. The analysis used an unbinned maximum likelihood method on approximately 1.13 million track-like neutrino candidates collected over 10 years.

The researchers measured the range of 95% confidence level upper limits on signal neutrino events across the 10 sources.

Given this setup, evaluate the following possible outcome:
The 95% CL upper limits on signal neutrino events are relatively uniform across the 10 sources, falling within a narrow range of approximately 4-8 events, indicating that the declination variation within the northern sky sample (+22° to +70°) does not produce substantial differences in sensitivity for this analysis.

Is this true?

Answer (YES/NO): NO